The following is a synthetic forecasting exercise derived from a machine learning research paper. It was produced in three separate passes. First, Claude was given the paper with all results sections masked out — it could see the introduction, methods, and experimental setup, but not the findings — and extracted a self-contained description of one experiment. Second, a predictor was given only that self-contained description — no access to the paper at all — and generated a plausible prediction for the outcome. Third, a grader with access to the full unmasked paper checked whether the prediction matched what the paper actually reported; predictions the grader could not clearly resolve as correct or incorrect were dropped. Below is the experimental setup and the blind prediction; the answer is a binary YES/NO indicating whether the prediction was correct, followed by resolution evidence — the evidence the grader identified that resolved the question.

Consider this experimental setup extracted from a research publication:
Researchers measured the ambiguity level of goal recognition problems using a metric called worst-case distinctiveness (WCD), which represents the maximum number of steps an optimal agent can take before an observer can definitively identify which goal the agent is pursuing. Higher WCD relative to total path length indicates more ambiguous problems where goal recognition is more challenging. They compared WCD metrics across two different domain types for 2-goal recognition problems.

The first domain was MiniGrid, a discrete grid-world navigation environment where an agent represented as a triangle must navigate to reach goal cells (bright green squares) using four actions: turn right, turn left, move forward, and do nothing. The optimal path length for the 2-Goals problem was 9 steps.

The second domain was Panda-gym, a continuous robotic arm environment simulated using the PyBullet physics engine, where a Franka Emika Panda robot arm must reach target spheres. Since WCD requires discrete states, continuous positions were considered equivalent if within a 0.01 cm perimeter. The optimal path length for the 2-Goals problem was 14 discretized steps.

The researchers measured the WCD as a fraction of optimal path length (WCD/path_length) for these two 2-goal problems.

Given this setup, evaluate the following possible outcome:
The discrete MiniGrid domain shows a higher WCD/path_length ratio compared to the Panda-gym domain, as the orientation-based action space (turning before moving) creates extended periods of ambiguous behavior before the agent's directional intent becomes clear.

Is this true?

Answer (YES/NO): YES